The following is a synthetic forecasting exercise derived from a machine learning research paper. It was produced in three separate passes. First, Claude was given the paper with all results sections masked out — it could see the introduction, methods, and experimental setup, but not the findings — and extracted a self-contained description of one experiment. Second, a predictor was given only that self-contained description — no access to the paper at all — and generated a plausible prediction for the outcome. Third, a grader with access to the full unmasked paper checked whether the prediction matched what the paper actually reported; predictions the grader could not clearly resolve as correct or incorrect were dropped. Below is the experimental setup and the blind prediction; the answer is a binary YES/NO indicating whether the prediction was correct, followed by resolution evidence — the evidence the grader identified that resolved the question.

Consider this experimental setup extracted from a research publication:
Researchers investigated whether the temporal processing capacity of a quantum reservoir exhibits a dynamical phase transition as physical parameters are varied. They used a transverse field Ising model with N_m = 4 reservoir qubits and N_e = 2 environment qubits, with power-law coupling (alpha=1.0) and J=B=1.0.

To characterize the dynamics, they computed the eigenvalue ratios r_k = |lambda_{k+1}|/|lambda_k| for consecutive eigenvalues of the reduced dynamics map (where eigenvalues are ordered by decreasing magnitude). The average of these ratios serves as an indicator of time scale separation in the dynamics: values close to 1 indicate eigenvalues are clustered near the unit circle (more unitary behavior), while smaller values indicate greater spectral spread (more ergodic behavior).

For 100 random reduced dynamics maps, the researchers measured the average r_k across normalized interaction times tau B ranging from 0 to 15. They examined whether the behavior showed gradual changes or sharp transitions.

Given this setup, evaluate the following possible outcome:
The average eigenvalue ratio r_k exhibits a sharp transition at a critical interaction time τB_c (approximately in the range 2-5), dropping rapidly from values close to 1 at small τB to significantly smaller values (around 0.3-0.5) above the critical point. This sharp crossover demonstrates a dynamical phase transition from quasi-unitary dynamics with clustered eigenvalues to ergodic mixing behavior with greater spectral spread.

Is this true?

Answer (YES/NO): NO